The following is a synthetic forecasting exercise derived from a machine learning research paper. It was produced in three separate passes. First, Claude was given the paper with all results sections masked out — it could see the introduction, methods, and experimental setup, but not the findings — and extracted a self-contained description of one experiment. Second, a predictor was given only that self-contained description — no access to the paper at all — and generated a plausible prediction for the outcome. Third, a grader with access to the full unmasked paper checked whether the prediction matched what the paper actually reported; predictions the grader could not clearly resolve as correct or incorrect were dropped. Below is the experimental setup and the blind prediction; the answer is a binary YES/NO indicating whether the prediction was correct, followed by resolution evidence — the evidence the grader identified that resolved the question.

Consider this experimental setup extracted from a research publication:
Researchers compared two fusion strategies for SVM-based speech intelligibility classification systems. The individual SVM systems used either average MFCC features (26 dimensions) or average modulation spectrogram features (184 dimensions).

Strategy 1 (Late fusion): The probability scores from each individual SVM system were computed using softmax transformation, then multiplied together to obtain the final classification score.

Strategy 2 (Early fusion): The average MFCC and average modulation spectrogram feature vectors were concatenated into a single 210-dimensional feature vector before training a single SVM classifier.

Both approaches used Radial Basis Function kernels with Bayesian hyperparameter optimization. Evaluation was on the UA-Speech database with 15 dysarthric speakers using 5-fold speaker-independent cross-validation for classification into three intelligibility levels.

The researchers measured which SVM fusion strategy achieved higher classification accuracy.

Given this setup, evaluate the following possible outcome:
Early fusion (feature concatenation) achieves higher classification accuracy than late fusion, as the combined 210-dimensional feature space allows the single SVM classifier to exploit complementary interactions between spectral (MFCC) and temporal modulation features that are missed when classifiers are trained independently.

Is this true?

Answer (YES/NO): NO